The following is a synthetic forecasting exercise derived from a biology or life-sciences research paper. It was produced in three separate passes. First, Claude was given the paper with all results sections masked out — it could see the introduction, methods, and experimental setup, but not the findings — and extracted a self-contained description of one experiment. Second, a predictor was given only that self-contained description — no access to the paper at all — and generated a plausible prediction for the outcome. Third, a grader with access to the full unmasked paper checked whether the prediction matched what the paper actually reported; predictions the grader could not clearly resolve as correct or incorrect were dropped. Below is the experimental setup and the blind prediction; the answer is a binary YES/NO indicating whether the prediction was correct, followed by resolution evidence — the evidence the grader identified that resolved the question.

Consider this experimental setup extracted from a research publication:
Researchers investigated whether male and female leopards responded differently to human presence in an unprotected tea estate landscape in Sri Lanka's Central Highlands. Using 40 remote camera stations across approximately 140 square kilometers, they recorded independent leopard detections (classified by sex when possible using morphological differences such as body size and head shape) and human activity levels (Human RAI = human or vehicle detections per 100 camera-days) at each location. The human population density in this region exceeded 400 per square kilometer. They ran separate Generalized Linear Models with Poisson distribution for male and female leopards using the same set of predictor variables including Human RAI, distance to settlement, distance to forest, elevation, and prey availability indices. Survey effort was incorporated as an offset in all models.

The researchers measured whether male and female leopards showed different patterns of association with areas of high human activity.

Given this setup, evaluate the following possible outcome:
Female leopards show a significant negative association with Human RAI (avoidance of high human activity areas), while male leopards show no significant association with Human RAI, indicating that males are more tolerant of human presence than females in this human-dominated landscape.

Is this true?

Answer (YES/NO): NO